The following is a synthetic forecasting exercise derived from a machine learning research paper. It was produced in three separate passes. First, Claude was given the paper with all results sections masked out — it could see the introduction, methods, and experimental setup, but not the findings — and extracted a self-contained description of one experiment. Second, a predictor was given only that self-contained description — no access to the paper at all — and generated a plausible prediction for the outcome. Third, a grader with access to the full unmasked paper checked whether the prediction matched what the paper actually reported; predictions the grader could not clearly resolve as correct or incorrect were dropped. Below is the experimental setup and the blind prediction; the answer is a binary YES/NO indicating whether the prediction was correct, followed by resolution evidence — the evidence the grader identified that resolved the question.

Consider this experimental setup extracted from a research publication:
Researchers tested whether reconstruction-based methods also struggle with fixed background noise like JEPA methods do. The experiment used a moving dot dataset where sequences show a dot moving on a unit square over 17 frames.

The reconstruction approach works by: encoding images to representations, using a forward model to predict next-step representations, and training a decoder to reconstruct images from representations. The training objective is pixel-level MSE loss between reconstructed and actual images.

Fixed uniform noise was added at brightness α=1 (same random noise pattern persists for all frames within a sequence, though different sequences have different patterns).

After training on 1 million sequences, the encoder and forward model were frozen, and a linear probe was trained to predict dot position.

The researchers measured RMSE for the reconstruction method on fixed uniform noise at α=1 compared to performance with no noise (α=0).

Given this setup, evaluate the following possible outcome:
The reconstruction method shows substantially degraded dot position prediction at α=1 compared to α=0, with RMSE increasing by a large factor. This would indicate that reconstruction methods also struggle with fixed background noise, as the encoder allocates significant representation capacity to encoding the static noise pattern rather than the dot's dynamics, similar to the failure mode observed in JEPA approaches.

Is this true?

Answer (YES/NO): NO